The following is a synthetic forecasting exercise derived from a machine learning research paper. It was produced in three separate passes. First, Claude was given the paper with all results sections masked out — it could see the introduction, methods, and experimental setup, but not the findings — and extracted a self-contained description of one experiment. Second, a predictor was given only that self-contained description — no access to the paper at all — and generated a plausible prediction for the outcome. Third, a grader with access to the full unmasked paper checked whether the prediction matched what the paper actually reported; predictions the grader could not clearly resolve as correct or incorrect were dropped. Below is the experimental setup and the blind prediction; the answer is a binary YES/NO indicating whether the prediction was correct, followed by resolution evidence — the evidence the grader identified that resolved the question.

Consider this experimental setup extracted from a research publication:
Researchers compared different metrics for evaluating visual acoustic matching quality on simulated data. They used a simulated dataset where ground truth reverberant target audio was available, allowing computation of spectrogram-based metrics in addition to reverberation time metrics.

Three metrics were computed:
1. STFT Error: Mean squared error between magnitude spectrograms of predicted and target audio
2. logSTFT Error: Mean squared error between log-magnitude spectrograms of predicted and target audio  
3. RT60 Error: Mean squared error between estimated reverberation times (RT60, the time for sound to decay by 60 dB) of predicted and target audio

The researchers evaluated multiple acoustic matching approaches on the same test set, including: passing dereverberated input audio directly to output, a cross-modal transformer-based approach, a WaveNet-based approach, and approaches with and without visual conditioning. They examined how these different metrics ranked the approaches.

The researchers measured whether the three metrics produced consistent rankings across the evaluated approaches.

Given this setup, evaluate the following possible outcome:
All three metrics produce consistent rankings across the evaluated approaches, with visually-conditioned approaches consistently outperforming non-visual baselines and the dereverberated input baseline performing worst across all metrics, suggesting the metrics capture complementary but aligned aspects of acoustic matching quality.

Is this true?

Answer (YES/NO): NO